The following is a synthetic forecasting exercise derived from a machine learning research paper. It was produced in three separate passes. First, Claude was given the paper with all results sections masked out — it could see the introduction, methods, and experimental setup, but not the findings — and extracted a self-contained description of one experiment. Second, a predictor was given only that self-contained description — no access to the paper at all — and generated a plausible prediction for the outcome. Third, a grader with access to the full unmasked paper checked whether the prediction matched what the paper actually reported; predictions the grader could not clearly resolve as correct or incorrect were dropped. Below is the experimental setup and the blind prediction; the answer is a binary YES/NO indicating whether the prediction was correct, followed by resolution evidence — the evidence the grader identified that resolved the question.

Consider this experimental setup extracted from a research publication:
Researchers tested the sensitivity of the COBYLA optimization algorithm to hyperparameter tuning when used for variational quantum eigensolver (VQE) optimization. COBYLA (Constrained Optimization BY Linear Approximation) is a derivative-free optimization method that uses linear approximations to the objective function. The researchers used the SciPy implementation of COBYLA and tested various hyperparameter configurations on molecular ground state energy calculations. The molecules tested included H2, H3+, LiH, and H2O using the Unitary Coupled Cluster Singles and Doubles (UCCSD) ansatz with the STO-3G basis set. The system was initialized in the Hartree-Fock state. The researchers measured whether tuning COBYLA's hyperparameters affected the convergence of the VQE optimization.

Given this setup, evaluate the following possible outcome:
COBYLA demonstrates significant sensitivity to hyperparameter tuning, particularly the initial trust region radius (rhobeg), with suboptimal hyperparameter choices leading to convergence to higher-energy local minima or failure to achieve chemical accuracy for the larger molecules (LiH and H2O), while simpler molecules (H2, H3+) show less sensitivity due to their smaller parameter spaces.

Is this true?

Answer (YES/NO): NO